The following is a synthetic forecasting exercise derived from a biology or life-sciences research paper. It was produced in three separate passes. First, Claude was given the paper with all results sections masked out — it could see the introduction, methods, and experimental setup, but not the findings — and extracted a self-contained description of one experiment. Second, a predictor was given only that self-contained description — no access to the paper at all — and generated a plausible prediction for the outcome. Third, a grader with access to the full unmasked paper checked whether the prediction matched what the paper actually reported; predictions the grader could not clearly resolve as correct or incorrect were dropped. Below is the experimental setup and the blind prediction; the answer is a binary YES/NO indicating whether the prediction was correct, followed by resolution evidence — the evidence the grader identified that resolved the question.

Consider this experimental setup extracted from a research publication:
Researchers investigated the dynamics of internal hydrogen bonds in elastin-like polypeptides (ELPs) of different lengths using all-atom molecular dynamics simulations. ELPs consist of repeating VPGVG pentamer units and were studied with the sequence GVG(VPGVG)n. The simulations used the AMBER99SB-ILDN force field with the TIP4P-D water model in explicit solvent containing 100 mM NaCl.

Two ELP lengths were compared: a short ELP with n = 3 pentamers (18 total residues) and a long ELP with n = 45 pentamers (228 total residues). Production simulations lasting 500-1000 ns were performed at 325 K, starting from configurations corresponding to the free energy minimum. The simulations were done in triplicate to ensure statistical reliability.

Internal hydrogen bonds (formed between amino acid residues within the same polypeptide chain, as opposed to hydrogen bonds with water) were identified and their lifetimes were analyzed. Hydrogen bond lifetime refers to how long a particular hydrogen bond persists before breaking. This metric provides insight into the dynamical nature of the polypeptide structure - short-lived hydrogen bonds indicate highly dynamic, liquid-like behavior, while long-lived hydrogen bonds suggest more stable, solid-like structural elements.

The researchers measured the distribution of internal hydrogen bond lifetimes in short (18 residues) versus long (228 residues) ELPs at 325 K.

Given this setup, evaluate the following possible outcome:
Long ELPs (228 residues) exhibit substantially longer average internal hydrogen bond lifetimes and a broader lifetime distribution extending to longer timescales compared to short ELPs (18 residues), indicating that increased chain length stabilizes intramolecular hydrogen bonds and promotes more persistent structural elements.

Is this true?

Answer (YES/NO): YES